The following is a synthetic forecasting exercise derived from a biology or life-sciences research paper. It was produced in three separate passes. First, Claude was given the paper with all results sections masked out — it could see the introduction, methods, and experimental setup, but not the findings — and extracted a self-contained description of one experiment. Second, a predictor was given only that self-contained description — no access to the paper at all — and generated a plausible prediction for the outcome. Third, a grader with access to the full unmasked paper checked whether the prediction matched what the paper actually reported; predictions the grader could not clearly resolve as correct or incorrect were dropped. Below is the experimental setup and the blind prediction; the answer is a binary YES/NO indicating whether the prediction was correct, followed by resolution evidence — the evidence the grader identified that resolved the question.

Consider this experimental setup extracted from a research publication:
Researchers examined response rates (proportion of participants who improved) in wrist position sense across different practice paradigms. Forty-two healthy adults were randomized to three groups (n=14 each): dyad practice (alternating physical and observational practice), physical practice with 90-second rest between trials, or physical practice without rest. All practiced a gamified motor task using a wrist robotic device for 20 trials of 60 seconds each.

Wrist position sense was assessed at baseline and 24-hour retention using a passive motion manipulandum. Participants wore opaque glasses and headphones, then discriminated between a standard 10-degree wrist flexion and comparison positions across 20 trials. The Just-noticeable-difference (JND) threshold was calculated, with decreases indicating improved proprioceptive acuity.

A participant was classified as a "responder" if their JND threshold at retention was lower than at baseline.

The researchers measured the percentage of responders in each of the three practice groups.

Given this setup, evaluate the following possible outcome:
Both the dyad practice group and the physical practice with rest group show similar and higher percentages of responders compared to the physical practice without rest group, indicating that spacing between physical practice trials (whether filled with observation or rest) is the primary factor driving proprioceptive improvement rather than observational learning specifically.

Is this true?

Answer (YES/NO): NO